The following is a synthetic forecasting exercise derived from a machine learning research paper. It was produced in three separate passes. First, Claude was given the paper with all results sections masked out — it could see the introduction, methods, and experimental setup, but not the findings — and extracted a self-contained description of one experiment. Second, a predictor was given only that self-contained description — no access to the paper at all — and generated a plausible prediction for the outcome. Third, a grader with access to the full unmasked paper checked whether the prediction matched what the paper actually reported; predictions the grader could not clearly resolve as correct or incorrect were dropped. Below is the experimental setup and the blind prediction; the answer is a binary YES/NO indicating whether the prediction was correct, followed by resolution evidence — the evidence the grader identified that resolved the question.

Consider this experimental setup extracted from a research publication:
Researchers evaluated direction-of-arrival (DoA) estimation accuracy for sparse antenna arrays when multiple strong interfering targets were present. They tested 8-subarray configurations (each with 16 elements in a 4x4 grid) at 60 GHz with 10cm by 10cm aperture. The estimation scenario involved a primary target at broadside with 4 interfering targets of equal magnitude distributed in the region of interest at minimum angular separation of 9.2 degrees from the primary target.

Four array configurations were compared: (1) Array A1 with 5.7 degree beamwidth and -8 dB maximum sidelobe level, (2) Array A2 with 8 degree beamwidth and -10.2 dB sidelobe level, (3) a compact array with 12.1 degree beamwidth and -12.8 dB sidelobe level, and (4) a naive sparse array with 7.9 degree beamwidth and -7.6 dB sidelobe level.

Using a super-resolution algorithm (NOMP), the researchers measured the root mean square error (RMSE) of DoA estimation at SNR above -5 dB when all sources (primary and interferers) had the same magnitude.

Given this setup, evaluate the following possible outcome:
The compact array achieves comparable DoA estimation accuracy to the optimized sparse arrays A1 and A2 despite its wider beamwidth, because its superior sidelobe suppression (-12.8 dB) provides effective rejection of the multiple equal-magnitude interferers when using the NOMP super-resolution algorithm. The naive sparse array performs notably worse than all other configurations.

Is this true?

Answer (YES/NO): NO